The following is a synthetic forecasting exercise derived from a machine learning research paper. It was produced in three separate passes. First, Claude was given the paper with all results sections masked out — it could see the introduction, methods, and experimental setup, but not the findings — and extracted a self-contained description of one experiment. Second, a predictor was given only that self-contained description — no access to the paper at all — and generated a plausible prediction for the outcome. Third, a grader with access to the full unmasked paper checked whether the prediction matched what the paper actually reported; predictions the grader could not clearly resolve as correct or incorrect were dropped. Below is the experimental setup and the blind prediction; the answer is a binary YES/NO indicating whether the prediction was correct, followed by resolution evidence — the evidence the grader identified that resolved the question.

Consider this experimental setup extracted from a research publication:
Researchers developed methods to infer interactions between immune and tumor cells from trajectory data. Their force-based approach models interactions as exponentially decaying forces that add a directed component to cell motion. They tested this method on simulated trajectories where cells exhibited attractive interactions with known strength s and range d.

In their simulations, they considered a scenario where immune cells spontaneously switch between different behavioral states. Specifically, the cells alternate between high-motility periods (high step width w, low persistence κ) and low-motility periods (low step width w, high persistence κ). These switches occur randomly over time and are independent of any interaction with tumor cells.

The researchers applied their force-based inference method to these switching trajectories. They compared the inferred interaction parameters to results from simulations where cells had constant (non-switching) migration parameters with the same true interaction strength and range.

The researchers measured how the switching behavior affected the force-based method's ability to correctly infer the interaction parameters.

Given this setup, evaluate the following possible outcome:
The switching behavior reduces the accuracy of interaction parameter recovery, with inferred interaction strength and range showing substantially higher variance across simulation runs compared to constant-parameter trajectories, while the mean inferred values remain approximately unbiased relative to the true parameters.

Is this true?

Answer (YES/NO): NO